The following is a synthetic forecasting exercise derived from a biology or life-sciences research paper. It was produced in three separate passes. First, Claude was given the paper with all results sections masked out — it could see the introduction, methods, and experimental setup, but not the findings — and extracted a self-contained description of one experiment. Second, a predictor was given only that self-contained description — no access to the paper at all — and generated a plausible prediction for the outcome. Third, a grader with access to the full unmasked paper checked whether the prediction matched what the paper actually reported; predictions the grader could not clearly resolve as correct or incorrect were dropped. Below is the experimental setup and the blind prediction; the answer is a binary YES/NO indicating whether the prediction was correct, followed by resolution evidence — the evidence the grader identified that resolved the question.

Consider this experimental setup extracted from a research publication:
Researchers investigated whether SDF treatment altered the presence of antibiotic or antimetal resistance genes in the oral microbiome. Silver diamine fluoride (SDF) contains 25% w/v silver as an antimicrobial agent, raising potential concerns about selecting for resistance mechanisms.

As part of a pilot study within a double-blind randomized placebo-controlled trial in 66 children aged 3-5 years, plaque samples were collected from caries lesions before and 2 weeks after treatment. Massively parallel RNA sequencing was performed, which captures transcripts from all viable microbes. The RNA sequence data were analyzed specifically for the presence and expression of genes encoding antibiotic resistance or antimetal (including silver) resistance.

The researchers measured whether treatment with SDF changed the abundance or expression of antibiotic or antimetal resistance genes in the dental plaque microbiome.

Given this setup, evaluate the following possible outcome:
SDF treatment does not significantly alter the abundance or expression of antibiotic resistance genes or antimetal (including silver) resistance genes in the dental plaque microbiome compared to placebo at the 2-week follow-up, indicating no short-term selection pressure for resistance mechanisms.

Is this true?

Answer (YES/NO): YES